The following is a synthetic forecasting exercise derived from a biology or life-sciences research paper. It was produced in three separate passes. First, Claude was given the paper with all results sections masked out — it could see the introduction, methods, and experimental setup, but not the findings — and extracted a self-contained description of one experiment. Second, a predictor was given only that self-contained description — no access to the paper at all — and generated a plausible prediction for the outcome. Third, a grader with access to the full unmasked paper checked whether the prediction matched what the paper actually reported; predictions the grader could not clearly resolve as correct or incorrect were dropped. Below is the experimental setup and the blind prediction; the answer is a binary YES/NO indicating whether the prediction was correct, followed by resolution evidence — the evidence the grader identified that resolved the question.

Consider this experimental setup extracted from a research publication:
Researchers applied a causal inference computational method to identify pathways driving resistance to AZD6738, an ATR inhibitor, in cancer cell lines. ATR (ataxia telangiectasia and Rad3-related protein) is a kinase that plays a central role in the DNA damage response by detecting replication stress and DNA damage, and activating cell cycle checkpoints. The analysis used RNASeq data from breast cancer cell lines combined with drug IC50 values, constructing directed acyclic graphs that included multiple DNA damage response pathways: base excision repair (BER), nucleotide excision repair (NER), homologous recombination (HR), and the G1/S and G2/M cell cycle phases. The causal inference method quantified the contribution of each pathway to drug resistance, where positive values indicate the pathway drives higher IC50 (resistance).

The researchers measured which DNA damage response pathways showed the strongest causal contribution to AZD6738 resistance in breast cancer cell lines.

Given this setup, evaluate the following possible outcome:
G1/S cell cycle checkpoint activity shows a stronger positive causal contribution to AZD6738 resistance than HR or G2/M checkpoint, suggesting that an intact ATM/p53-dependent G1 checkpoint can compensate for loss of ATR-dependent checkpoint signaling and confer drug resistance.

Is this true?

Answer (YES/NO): NO